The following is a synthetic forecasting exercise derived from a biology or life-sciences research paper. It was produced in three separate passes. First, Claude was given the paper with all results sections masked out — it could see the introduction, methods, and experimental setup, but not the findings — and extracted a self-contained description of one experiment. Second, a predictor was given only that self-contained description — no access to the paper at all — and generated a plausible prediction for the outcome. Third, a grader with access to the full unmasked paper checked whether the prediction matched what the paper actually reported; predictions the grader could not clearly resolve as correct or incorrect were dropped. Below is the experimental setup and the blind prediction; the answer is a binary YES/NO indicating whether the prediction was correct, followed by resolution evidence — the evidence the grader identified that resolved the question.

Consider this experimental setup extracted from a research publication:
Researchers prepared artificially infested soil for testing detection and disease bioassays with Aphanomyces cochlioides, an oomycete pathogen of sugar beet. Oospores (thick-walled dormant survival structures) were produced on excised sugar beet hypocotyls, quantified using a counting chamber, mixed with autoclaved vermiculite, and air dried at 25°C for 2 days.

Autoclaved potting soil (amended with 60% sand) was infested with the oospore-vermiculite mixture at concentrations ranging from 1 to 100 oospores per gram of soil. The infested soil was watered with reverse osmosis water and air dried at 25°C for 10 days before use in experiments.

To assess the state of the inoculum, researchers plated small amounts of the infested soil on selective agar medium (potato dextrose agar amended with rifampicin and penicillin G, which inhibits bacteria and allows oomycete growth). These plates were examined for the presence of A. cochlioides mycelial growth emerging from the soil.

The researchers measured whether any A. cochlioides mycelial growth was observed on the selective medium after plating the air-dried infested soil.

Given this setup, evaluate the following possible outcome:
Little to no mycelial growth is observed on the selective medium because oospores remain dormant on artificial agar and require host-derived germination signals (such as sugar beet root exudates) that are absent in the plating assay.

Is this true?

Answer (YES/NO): YES